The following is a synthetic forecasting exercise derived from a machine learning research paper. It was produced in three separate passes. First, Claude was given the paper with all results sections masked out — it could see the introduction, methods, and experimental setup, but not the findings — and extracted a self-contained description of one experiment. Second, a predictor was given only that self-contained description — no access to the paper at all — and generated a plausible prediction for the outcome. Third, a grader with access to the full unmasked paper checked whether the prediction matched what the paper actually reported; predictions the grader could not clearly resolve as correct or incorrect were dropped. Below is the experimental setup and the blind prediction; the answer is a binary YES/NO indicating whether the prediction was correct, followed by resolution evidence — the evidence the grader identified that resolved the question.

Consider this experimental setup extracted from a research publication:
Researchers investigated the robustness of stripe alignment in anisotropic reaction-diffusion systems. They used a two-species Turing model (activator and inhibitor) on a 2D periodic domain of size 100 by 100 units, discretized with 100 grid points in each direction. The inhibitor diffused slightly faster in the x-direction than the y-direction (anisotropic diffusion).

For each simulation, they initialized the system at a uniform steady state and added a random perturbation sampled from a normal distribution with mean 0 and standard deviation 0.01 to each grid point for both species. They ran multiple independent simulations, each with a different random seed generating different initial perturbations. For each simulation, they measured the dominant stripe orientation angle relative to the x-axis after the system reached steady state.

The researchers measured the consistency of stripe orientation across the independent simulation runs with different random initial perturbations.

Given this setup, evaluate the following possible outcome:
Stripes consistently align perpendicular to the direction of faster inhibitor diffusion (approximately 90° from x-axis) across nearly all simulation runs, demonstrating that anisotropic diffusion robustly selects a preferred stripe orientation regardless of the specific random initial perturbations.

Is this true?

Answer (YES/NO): YES